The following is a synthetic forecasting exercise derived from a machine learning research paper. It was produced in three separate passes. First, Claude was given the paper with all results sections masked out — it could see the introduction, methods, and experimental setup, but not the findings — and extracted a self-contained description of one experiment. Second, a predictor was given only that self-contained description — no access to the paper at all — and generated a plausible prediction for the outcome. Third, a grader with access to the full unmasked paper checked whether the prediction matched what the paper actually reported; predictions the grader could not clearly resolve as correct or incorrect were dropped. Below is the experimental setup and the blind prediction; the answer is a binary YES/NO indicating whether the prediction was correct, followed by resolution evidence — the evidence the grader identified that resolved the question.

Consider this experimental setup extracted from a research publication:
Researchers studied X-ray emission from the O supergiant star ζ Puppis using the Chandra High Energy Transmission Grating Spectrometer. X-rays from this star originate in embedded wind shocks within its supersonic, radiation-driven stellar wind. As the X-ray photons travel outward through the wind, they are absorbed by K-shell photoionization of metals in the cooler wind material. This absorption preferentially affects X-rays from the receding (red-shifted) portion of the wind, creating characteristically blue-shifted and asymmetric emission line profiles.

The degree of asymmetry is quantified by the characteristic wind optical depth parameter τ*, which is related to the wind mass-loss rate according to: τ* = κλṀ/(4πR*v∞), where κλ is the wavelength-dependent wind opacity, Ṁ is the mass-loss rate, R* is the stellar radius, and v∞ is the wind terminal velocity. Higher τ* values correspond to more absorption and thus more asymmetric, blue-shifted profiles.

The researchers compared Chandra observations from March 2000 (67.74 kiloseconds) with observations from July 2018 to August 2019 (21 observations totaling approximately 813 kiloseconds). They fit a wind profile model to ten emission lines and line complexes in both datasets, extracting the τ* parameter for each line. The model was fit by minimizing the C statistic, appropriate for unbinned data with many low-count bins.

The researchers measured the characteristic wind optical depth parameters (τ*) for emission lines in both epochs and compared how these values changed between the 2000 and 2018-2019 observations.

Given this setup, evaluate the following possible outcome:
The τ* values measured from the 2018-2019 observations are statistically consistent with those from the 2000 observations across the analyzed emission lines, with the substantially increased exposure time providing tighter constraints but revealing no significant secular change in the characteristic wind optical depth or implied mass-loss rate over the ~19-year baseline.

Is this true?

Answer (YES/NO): NO